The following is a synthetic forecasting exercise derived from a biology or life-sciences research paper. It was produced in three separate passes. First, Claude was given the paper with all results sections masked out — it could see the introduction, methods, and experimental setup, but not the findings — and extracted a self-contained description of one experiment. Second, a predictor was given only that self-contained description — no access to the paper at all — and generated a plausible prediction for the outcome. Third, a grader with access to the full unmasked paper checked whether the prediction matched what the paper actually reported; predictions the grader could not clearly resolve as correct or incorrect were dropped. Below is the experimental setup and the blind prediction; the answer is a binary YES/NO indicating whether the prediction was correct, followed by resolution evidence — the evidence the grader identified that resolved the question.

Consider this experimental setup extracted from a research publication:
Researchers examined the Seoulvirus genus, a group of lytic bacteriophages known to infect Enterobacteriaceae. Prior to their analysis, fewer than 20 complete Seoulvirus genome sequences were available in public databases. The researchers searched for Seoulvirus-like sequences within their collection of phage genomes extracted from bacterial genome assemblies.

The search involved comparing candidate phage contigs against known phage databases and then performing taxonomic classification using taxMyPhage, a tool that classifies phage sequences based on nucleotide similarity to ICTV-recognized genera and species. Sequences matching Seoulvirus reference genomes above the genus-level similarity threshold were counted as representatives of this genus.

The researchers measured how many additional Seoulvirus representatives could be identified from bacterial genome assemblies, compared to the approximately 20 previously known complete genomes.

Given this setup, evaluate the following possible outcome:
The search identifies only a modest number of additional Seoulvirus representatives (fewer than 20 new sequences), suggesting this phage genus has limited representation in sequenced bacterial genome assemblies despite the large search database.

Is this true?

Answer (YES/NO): NO